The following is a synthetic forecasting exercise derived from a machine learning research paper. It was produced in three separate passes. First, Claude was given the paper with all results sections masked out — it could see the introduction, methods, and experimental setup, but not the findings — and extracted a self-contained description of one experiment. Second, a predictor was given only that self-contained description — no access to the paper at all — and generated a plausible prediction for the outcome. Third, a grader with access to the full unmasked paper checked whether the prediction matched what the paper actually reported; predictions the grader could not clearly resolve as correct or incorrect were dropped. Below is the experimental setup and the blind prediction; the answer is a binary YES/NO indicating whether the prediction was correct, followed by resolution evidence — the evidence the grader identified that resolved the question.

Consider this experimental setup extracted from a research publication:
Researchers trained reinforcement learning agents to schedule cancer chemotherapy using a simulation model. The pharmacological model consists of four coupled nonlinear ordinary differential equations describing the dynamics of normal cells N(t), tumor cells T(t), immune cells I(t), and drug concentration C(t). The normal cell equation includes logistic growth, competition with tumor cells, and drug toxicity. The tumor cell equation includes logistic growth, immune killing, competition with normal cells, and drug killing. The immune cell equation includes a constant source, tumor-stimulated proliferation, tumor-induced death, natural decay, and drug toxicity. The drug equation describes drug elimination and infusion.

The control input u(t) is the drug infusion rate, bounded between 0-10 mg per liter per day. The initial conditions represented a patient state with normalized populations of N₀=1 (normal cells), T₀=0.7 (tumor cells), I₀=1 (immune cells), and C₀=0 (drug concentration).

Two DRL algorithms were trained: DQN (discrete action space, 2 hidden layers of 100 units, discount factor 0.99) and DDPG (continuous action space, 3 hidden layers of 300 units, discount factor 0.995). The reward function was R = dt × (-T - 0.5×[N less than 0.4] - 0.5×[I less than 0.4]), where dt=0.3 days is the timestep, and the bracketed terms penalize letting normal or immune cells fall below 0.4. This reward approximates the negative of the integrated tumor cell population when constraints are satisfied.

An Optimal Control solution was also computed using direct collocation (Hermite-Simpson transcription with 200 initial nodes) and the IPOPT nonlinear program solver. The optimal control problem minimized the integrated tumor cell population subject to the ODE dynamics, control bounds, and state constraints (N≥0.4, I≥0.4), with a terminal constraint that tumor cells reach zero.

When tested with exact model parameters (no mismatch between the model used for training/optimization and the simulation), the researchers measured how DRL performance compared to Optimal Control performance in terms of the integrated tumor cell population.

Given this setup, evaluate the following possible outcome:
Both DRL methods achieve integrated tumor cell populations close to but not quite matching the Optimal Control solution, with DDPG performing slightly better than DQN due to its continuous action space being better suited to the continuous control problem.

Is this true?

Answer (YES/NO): YES